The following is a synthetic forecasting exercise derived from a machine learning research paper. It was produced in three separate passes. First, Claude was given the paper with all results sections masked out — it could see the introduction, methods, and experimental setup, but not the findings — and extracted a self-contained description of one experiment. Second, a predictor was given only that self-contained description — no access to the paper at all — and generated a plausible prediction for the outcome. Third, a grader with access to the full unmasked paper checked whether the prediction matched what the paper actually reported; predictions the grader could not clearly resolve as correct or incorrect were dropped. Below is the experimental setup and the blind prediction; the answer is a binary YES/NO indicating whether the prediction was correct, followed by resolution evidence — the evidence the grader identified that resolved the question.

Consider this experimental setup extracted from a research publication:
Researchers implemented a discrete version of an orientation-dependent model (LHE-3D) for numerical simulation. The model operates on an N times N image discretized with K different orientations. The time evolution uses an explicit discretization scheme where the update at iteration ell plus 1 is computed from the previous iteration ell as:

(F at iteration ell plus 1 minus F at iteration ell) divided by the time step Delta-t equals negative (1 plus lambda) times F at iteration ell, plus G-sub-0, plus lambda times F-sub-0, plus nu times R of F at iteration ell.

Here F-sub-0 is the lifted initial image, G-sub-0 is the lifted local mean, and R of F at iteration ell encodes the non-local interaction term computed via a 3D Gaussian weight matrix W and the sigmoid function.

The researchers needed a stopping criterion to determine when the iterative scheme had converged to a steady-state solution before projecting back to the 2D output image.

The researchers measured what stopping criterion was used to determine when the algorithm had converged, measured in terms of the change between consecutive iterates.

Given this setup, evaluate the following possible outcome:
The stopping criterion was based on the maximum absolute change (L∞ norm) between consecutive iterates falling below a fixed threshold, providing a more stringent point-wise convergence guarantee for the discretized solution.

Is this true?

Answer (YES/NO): NO